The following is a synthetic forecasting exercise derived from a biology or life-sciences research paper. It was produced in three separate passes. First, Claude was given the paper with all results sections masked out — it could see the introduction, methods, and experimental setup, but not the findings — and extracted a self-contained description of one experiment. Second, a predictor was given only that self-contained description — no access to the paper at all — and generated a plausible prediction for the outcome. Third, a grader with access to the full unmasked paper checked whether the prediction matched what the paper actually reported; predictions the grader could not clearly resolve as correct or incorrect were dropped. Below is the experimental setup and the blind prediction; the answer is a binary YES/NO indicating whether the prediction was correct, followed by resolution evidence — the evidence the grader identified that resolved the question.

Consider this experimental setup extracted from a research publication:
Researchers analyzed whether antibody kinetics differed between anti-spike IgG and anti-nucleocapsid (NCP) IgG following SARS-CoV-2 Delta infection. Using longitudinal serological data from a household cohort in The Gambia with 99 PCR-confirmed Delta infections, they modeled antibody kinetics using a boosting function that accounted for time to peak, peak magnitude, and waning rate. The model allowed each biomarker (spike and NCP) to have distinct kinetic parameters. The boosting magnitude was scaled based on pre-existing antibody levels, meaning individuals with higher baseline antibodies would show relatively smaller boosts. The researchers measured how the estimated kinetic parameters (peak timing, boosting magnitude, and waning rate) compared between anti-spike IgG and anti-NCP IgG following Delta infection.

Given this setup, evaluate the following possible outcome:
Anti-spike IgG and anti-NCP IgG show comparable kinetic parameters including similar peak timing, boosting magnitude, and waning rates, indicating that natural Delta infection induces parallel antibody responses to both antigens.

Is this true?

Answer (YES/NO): NO